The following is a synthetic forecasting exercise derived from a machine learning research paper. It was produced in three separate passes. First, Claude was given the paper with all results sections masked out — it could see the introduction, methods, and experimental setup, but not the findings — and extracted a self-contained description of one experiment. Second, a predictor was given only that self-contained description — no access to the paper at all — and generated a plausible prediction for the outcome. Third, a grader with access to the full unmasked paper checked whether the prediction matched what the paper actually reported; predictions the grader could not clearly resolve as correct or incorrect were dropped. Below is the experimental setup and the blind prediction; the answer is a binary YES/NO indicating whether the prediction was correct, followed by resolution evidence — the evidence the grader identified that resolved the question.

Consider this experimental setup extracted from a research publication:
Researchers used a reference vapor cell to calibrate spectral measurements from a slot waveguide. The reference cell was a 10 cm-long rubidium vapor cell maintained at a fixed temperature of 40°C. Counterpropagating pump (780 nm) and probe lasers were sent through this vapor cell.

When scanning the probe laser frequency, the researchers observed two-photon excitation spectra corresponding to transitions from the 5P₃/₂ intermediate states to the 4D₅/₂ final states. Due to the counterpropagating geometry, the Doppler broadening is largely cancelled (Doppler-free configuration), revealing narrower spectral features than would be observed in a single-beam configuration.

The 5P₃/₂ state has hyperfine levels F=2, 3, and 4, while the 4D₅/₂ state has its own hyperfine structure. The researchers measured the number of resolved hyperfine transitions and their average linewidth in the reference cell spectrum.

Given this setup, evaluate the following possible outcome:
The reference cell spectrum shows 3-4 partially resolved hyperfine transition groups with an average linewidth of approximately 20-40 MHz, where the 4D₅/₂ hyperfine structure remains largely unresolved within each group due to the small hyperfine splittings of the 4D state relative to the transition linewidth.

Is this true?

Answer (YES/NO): NO